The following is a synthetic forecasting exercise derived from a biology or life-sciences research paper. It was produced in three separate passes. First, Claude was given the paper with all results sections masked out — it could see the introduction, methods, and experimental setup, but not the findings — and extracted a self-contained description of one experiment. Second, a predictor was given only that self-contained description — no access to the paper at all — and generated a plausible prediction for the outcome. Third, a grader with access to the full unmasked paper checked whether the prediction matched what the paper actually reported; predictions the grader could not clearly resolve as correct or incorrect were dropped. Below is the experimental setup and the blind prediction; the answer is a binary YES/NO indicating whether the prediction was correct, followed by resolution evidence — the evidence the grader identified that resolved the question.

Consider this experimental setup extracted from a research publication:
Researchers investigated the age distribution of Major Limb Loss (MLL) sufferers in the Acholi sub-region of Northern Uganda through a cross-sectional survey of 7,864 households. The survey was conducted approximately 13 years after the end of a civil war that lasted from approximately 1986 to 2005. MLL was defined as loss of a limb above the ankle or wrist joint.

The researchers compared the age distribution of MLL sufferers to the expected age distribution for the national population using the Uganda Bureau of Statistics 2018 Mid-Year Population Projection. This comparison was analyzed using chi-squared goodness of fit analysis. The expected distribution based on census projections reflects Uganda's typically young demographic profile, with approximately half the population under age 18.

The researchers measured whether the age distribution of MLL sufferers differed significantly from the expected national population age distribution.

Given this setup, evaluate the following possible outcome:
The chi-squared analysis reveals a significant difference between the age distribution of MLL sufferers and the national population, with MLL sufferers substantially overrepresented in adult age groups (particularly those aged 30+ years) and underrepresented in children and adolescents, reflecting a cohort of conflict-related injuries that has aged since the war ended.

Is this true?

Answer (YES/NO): YES